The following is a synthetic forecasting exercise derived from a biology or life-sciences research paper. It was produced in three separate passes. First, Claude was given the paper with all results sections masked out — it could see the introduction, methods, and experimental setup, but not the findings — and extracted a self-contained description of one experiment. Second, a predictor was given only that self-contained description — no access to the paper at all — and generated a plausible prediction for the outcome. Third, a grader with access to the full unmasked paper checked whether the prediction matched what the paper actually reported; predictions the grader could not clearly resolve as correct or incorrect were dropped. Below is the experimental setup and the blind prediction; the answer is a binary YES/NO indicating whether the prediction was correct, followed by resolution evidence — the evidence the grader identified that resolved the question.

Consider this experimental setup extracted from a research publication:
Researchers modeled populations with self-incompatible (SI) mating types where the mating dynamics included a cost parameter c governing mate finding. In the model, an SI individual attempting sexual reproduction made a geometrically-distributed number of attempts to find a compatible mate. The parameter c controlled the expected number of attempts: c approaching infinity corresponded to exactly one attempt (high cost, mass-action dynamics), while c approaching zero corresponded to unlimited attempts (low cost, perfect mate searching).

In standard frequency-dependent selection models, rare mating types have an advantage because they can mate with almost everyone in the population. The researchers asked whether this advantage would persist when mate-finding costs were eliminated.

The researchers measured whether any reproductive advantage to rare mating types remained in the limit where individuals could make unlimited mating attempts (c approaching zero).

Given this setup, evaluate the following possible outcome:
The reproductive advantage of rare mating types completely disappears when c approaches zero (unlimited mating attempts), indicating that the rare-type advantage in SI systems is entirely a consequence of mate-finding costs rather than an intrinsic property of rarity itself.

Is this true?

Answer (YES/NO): NO